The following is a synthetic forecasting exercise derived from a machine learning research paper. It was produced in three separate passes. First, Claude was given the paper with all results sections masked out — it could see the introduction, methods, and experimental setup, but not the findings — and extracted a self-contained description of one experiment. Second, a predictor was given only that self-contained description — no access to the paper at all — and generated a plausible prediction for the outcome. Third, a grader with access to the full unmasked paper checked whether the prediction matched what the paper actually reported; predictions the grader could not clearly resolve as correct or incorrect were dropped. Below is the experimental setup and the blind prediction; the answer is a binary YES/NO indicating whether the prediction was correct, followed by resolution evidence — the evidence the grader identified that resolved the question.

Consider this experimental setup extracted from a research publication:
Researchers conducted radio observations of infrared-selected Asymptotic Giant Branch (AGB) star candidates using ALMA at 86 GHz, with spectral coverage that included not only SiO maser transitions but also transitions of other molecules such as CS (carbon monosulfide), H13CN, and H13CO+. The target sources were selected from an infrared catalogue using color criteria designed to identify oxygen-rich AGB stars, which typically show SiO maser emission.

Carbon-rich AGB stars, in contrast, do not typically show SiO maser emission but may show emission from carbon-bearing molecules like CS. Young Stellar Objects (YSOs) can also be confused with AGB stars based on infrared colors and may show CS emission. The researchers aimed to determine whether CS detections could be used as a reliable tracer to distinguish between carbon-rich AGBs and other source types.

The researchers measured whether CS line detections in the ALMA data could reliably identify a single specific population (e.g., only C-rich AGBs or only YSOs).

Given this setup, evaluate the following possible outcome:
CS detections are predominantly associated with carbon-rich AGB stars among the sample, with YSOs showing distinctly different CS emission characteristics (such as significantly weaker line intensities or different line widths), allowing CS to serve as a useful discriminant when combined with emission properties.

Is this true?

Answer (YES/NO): NO